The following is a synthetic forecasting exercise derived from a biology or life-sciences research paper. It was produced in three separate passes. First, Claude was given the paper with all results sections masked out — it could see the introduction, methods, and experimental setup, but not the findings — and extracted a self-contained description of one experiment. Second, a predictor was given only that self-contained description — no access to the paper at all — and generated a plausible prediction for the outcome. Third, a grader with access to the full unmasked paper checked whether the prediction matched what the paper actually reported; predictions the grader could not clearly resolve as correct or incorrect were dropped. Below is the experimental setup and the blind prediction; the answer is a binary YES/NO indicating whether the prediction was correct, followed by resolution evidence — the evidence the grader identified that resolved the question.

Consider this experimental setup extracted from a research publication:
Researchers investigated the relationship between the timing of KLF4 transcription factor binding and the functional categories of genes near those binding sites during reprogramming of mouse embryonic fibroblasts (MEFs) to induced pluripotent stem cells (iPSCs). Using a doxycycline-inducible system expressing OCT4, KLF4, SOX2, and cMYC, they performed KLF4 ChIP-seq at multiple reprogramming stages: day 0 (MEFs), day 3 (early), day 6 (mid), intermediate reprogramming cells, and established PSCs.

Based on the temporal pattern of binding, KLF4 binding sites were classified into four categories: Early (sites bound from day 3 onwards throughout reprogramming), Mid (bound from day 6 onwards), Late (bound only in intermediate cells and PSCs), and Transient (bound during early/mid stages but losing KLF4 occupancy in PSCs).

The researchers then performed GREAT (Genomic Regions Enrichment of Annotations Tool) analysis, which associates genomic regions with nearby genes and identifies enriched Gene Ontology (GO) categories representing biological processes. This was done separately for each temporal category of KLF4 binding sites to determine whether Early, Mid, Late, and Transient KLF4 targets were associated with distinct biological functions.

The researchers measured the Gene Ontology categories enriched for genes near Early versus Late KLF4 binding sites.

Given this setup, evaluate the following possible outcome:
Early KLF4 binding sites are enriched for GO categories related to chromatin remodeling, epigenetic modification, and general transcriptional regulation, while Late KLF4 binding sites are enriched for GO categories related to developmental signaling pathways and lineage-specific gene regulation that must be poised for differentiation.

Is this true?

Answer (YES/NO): NO